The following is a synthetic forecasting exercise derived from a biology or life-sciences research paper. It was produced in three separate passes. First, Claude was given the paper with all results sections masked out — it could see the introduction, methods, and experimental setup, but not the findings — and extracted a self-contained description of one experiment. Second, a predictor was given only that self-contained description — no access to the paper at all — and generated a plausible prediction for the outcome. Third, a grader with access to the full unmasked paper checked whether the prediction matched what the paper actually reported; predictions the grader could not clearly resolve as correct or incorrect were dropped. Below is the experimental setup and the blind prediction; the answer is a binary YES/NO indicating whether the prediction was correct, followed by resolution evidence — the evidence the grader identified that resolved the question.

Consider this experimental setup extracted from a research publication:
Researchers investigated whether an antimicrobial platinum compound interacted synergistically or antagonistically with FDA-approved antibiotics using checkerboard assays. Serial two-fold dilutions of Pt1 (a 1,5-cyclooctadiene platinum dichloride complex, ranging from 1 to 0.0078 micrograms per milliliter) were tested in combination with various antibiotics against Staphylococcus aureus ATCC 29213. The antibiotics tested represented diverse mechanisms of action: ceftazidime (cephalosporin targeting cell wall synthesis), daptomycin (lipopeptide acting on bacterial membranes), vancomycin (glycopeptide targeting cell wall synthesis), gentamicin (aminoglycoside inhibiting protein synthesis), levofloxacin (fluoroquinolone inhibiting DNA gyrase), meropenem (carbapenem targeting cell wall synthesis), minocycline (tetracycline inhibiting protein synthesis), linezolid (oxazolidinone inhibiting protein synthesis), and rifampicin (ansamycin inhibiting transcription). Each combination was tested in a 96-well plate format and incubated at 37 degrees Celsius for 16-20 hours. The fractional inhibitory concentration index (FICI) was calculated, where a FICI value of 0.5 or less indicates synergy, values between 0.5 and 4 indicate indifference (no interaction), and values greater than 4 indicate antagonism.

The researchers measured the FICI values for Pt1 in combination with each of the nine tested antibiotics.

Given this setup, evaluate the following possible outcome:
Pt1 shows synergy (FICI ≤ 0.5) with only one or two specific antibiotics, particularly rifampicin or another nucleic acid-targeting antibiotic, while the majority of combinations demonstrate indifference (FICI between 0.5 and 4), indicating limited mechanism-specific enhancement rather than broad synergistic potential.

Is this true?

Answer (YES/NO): NO